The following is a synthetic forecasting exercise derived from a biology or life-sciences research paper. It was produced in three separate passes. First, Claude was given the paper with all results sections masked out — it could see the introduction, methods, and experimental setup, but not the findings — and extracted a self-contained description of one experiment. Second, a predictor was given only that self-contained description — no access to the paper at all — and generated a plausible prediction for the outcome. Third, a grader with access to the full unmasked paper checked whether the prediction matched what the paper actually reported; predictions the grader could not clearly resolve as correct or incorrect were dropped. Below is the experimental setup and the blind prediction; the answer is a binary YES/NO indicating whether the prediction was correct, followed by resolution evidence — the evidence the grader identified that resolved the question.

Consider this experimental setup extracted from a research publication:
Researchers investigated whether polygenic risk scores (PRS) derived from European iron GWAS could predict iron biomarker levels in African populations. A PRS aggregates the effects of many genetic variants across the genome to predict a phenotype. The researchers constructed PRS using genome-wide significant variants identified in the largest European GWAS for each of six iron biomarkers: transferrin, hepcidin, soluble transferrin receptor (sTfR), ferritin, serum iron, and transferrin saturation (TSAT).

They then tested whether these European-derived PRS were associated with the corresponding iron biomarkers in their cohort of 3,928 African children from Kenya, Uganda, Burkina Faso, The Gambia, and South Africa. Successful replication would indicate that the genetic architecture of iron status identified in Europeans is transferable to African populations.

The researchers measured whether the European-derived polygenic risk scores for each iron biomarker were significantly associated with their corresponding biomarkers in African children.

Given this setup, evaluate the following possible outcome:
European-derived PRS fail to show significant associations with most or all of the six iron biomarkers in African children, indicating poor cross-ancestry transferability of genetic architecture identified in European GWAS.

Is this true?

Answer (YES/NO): YES